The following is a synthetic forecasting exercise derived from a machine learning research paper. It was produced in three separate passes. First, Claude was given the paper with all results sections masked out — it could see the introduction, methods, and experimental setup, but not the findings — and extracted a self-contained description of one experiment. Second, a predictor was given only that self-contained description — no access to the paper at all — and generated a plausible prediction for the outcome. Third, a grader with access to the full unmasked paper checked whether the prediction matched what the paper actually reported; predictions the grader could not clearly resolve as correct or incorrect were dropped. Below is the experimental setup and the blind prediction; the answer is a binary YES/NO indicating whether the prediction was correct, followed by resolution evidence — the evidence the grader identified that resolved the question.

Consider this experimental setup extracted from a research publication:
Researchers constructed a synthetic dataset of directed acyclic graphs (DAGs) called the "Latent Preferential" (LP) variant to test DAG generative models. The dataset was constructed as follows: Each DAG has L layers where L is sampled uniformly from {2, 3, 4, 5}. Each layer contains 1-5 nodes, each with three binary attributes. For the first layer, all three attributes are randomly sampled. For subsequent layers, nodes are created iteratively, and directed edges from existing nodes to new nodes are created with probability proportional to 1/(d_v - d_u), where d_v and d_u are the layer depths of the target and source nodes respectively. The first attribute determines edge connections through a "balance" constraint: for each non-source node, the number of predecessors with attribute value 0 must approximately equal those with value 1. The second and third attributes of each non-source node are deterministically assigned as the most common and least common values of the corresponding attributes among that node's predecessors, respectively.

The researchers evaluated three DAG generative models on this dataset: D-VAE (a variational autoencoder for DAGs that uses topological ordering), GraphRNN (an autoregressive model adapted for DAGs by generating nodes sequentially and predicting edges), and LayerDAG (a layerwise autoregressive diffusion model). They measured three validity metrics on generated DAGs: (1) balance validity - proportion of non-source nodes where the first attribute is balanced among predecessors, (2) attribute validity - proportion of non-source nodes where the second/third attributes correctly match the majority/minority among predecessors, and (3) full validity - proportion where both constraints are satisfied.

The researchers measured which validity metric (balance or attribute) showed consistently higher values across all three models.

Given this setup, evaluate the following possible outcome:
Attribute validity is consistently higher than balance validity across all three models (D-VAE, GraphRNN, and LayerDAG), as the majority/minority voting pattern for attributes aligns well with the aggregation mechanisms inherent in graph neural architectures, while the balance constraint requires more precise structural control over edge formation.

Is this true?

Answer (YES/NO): NO